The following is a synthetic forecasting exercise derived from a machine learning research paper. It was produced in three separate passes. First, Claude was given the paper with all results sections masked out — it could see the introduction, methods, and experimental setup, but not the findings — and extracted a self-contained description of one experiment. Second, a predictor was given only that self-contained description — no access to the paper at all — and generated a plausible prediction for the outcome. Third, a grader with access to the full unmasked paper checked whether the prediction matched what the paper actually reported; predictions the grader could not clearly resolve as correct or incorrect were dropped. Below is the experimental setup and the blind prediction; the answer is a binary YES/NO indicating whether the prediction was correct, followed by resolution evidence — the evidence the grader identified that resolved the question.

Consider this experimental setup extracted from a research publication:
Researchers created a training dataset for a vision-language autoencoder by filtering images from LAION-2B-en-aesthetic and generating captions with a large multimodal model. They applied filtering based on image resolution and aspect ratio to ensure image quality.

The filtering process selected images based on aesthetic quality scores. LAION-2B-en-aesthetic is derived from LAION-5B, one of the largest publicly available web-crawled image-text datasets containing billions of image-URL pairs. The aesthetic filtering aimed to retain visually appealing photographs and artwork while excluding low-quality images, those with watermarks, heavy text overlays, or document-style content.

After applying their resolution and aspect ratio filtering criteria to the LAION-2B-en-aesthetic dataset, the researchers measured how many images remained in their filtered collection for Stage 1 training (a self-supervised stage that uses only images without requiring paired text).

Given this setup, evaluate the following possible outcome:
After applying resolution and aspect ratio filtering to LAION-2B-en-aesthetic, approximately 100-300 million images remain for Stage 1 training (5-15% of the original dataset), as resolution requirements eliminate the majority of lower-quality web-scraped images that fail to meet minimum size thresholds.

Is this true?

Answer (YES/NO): NO